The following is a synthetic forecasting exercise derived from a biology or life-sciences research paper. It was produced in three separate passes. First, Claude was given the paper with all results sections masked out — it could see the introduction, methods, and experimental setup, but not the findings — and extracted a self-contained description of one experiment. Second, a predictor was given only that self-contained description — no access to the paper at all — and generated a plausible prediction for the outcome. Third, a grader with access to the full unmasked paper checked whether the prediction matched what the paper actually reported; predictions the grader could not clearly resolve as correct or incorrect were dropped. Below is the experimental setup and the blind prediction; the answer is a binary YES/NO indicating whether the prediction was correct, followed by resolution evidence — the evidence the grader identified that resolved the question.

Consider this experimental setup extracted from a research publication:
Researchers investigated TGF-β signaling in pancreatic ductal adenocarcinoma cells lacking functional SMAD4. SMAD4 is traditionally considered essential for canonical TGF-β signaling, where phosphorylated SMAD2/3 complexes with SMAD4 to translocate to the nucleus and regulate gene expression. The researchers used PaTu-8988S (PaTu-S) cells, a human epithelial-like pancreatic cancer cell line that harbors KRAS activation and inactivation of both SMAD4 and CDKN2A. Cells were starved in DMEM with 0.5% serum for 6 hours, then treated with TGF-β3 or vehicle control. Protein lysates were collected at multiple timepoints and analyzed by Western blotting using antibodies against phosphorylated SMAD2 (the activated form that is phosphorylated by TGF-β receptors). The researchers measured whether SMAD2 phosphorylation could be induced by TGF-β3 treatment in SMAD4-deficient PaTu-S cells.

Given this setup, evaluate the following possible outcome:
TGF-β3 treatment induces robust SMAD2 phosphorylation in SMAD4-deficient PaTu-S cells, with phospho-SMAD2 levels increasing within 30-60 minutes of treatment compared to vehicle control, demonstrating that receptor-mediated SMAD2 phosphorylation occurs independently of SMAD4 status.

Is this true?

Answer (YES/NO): YES